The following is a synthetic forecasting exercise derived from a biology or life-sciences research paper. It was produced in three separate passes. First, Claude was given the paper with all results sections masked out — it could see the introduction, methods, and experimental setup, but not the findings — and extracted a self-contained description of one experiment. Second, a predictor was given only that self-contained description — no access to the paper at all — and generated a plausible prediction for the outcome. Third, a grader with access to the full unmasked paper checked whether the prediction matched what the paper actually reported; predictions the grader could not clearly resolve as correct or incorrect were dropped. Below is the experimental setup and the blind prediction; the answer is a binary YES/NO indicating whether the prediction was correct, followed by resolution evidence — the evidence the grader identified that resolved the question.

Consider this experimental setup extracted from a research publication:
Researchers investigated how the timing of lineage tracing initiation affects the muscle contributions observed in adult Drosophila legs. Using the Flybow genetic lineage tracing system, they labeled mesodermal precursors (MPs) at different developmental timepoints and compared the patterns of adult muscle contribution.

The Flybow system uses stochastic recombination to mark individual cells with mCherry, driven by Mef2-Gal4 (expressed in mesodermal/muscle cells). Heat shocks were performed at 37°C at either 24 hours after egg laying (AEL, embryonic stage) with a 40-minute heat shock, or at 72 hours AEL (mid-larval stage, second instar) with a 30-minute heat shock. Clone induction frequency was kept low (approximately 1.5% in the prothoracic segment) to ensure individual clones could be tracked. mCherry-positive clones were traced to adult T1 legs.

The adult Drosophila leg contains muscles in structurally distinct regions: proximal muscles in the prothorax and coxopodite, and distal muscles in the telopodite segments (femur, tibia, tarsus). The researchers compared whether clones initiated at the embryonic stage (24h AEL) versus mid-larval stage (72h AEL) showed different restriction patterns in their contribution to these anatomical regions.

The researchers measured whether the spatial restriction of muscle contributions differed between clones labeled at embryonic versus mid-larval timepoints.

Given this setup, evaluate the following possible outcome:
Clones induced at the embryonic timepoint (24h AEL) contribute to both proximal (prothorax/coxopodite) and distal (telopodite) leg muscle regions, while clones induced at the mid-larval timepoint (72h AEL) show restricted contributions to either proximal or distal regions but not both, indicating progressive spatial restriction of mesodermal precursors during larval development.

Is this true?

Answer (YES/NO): NO